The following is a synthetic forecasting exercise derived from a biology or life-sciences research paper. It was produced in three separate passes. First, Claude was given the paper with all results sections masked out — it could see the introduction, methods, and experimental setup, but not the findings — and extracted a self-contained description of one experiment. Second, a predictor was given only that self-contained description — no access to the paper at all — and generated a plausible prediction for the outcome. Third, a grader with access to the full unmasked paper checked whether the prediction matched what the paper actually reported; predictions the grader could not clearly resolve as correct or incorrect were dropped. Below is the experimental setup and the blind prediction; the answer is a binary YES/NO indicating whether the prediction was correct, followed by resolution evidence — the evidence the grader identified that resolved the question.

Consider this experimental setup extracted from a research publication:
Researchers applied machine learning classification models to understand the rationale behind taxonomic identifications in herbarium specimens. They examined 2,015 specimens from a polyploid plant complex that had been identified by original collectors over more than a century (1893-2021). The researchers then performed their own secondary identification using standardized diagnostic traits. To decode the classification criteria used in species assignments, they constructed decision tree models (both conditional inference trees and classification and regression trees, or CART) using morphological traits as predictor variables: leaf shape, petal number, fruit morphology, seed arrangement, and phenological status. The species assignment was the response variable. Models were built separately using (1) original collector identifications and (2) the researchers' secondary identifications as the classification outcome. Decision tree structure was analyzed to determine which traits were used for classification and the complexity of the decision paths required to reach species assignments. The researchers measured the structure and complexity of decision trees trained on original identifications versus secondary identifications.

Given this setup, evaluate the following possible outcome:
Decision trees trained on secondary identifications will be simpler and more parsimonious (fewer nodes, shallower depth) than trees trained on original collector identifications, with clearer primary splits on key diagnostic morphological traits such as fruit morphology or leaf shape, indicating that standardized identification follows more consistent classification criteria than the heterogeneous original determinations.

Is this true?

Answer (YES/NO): NO